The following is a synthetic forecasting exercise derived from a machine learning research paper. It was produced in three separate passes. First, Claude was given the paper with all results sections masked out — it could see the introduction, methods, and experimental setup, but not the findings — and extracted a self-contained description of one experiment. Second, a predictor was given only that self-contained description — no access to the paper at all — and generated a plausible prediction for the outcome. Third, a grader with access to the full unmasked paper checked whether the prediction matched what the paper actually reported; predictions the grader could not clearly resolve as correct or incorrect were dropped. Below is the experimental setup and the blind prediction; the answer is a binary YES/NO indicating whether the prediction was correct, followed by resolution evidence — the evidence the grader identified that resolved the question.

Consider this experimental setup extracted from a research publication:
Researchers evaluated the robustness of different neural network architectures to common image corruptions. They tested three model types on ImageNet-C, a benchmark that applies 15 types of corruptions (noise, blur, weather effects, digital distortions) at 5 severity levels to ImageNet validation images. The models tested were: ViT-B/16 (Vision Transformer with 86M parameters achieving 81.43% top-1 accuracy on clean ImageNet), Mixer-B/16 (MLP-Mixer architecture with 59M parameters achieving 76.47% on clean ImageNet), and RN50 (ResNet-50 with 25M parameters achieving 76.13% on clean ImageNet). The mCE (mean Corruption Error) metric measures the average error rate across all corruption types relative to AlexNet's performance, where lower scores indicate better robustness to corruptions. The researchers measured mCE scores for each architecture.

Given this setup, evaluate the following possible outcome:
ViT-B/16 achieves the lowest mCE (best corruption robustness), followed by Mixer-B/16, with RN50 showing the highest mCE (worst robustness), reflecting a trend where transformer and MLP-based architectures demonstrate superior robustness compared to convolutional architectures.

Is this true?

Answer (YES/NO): YES